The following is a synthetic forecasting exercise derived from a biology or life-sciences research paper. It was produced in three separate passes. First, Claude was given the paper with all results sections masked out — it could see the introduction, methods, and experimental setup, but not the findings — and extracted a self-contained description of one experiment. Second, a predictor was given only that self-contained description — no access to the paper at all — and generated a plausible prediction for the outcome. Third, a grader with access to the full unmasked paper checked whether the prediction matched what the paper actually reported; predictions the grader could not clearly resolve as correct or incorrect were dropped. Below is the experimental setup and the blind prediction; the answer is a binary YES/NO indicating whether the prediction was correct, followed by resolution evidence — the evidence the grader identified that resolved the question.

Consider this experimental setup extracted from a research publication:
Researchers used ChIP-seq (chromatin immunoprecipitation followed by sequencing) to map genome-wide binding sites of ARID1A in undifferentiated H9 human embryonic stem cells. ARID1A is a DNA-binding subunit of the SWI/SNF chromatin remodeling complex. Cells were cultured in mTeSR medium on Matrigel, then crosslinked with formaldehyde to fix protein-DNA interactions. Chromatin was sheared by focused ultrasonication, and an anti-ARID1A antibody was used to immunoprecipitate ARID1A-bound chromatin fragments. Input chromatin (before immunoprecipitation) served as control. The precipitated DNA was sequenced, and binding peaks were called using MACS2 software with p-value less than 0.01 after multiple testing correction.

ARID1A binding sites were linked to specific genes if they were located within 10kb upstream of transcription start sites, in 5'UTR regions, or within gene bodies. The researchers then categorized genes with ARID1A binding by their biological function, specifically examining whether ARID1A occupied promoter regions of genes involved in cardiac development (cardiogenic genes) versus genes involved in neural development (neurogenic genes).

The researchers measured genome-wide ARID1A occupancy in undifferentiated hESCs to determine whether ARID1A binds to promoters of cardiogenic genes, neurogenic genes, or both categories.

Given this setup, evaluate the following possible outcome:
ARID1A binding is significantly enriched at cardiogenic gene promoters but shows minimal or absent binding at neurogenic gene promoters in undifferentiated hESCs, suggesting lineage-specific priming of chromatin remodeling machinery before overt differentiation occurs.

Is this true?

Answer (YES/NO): NO